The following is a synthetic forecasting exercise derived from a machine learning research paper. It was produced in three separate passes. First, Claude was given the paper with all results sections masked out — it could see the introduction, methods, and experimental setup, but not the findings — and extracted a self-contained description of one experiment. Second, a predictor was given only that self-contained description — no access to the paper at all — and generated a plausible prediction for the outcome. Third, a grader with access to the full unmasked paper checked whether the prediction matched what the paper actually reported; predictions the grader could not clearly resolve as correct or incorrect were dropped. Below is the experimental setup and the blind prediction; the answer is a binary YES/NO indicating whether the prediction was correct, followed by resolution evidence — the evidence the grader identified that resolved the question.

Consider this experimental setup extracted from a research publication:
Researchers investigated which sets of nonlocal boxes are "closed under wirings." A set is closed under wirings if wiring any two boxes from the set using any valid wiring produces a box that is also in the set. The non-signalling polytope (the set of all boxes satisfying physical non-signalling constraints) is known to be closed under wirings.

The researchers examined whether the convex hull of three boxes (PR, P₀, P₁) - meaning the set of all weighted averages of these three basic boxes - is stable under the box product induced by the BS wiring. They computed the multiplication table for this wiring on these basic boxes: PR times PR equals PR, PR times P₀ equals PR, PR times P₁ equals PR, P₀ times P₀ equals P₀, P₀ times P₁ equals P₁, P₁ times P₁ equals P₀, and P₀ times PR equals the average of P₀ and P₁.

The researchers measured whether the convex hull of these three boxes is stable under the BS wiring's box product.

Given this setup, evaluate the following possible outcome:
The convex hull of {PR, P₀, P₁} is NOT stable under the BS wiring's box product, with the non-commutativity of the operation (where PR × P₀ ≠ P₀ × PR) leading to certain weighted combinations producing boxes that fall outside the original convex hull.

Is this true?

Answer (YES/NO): NO